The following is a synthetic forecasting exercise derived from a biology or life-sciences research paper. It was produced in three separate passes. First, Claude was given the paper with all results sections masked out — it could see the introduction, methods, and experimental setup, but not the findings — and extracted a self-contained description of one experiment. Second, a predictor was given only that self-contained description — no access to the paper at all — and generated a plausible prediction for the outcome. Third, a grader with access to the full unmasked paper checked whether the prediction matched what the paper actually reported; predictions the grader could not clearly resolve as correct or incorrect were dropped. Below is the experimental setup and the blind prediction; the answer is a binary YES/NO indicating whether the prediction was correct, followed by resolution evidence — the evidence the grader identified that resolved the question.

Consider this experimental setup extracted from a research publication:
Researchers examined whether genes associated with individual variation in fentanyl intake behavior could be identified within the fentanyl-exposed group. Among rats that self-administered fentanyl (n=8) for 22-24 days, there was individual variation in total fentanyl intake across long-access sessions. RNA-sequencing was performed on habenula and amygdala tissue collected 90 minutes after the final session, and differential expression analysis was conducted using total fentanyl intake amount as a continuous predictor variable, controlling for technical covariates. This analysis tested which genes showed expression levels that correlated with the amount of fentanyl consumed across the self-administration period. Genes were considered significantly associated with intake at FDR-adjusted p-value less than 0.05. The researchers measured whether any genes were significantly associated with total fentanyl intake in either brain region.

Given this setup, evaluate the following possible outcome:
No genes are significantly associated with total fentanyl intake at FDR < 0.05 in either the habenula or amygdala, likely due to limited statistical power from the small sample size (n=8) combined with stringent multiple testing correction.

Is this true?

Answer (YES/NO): YES